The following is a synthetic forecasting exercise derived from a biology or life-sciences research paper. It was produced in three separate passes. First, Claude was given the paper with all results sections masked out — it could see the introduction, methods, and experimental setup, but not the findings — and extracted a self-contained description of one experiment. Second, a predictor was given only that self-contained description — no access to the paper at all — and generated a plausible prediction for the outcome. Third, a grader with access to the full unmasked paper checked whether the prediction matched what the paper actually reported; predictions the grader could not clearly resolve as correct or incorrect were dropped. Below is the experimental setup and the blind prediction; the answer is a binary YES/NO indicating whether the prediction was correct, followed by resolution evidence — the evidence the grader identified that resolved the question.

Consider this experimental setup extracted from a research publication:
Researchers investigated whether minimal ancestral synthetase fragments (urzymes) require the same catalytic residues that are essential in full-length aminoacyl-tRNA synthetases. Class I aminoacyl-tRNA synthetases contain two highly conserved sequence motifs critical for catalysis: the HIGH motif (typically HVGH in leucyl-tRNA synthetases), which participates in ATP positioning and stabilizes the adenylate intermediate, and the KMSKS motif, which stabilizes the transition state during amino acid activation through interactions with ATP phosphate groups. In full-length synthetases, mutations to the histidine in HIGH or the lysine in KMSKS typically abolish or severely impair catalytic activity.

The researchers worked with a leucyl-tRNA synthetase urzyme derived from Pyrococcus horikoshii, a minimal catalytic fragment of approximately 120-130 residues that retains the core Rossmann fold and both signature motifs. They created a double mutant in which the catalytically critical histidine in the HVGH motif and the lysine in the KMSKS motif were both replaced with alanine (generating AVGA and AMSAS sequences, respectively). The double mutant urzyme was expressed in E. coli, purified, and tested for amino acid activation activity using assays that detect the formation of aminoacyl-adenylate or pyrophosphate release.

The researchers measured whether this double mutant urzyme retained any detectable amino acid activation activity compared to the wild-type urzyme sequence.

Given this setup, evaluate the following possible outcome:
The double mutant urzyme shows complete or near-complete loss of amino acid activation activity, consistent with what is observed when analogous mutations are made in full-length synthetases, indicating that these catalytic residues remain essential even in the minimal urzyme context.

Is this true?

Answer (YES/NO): NO